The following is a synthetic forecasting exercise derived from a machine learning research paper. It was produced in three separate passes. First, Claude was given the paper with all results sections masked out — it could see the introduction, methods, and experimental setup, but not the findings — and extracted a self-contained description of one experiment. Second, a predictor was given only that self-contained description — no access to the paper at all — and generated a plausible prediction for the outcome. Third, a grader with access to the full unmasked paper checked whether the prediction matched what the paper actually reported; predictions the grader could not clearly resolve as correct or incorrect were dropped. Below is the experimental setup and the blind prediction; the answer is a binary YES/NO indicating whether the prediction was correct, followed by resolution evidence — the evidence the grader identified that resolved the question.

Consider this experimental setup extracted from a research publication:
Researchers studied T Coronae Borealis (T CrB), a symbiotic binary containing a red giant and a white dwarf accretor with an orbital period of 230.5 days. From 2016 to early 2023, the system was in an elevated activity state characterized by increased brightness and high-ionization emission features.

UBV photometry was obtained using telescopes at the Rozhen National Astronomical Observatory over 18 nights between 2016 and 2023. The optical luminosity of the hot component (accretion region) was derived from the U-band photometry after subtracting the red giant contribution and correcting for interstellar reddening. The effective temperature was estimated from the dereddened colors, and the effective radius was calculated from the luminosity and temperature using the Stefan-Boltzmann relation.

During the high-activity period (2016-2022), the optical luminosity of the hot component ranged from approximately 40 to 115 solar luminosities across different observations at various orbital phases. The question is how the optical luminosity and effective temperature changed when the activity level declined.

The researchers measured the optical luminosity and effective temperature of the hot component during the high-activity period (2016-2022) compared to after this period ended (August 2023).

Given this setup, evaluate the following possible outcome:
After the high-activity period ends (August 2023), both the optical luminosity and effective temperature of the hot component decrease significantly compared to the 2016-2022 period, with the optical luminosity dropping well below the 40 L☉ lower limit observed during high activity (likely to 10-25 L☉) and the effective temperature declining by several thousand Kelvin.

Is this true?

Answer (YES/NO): NO